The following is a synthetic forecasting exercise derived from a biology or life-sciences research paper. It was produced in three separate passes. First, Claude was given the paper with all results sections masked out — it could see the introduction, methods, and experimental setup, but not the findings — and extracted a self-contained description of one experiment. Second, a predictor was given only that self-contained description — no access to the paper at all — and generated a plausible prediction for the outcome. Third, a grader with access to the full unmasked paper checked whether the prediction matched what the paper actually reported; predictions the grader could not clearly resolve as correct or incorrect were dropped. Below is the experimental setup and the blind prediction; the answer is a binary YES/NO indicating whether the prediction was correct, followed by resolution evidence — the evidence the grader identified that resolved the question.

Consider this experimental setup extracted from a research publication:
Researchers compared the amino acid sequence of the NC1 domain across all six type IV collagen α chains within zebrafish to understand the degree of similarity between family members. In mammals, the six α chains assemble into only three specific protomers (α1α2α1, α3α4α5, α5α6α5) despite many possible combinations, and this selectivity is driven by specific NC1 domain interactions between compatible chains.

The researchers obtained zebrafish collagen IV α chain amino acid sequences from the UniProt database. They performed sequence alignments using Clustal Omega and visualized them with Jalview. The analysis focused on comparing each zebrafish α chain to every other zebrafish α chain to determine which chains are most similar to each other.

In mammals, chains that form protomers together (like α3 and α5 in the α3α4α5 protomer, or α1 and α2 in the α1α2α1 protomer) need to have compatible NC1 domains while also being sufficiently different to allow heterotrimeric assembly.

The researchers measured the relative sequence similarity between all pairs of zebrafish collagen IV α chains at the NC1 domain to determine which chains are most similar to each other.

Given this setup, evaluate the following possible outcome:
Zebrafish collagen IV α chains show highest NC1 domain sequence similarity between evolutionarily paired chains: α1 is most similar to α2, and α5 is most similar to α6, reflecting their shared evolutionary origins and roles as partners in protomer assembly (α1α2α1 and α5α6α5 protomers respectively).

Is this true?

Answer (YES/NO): NO